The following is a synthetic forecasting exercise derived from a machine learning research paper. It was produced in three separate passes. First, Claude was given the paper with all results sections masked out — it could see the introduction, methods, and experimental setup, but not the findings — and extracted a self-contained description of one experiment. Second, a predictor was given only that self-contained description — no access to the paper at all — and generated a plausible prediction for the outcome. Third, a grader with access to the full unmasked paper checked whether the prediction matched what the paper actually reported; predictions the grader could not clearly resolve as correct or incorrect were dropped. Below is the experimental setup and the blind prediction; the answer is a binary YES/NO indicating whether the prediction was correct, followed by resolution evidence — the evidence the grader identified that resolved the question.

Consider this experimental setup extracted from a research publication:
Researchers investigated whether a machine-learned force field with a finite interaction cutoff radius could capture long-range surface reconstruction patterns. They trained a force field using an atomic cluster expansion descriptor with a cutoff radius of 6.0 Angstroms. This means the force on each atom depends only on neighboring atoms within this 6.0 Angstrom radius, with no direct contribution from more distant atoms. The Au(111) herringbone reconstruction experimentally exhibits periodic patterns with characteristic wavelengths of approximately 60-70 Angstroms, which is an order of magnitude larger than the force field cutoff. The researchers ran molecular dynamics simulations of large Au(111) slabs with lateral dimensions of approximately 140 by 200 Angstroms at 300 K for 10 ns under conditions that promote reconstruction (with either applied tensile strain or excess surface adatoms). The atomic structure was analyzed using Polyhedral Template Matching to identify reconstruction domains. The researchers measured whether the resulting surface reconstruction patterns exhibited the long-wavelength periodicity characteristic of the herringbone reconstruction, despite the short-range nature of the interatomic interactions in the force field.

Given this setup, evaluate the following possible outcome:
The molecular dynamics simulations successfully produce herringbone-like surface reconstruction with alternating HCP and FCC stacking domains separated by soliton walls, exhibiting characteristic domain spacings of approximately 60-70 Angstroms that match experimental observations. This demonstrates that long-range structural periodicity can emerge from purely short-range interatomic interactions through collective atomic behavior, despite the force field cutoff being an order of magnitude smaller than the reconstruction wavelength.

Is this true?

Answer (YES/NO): YES